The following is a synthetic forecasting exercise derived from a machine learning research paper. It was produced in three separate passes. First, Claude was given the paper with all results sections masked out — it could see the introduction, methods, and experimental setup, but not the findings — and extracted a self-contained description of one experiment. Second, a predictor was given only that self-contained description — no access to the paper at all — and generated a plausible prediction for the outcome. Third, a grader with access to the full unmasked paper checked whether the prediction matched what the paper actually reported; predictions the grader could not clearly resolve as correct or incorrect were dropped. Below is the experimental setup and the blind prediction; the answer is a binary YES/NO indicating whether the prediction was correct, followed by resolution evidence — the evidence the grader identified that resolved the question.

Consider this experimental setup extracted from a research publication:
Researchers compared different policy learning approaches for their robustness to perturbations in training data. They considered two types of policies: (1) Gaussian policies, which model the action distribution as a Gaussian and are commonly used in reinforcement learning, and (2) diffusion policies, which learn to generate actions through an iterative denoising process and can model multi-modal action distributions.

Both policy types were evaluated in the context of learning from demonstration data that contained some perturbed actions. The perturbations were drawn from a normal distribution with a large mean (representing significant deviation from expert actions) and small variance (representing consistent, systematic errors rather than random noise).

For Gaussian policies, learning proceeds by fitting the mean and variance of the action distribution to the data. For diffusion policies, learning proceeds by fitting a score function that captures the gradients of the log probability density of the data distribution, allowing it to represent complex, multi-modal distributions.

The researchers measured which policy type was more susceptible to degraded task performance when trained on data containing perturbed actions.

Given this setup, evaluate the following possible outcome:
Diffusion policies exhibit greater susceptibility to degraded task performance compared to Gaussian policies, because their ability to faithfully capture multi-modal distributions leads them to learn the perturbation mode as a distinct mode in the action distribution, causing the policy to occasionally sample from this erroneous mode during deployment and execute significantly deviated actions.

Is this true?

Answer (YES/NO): YES